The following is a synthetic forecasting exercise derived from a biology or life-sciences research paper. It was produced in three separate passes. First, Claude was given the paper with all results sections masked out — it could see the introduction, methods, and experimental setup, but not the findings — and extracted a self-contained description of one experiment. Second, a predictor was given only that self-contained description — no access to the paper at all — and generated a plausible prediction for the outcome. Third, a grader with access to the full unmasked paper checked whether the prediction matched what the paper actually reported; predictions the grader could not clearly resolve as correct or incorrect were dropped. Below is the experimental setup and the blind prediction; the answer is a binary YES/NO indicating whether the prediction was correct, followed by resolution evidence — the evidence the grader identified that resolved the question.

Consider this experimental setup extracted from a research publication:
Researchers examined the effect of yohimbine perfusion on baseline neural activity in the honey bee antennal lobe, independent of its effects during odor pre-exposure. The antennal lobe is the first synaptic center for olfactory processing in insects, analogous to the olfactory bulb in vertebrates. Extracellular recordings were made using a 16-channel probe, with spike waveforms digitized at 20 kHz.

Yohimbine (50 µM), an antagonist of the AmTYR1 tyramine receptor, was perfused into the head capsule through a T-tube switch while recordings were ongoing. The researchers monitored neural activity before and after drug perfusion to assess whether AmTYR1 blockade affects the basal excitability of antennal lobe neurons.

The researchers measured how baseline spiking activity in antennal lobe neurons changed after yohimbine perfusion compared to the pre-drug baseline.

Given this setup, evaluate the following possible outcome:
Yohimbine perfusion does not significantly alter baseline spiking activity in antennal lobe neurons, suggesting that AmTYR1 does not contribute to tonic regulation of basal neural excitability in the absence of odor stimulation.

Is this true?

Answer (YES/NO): NO